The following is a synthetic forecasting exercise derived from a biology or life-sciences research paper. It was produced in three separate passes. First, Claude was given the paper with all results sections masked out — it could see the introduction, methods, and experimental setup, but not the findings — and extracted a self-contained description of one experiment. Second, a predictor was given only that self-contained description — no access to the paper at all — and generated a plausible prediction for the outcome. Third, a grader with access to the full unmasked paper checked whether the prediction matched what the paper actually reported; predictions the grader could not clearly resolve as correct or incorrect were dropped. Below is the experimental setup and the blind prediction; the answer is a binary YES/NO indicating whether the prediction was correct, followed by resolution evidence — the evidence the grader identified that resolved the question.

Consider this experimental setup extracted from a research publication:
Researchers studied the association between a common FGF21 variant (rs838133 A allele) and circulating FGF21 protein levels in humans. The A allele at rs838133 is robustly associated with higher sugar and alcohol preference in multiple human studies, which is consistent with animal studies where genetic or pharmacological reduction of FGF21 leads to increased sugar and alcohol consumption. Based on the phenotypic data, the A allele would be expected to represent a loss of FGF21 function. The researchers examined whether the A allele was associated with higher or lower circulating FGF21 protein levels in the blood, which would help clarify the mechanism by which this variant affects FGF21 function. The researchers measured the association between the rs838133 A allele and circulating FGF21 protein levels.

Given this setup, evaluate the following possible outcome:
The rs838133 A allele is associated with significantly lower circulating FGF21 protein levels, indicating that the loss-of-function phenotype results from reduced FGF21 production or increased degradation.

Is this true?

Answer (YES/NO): NO